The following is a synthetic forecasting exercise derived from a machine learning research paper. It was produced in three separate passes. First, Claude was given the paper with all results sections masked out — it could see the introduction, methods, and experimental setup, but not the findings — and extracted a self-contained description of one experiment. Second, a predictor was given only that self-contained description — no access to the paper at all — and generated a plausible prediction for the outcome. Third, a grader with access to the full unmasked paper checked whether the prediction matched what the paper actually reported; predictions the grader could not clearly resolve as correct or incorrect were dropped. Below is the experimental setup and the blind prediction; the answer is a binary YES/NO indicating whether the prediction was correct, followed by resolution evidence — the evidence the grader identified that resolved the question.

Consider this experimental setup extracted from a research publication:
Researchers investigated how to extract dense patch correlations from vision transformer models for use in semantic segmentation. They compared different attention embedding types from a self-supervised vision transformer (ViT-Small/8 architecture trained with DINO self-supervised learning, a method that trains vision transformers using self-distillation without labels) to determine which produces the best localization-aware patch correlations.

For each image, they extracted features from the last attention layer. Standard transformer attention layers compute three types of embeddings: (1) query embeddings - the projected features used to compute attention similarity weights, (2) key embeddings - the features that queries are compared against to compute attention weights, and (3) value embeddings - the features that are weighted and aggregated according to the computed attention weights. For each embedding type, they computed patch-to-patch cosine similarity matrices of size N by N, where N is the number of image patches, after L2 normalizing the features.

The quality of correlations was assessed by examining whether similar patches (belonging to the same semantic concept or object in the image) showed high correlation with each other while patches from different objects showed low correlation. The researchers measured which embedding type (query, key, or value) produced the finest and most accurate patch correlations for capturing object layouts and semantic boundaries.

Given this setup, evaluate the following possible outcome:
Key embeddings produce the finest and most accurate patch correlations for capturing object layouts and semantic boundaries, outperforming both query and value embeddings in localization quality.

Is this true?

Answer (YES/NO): NO